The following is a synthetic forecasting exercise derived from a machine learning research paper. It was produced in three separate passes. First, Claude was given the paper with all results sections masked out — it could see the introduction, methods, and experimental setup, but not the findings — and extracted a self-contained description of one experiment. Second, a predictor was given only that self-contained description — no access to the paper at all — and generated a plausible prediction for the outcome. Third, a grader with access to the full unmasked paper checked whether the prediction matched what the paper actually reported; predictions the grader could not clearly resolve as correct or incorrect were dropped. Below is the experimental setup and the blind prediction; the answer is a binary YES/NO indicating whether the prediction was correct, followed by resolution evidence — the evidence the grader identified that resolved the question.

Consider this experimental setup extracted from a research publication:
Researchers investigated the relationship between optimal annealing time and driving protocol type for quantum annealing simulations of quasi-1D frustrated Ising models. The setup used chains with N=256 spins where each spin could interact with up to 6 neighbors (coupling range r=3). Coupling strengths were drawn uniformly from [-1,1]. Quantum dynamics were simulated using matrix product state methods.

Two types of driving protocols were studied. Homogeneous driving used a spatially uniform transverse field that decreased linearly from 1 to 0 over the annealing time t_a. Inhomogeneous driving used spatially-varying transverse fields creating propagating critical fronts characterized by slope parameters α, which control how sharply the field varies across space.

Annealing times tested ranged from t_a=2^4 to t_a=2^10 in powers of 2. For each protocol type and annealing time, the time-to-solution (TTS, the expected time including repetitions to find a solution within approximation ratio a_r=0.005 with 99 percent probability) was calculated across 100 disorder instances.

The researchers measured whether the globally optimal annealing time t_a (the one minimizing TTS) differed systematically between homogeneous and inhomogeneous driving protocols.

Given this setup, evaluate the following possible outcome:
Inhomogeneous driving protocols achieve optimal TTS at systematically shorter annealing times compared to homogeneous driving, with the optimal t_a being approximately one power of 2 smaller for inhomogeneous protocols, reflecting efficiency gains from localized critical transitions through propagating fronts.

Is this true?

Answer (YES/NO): NO